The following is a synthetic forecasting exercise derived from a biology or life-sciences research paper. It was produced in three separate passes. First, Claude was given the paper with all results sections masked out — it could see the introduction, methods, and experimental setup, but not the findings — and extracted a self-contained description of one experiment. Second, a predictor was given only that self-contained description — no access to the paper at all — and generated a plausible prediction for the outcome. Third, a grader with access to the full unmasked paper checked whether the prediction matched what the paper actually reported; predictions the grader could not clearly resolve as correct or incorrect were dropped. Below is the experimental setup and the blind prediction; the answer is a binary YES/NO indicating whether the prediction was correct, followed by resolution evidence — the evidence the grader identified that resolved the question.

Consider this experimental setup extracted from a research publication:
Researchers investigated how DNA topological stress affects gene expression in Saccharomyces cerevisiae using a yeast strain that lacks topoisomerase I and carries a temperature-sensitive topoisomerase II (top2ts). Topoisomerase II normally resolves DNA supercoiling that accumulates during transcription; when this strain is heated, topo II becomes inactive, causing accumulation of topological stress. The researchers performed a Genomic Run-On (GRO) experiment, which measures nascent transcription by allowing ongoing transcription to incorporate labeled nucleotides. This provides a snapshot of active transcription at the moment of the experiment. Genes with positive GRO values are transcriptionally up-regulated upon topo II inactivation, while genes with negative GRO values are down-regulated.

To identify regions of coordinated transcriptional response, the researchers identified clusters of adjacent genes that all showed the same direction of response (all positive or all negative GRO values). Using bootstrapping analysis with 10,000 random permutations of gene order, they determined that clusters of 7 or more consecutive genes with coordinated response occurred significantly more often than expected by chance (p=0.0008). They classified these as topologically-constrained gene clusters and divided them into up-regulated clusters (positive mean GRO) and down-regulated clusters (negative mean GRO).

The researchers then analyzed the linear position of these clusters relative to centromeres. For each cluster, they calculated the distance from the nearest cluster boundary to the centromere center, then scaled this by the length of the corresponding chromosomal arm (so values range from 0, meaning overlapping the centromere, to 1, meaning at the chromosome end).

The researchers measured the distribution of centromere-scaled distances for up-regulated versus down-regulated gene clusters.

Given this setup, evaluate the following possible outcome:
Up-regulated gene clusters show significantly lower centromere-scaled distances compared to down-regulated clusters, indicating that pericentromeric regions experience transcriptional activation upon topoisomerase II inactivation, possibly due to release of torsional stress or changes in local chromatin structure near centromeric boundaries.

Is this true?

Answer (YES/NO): NO